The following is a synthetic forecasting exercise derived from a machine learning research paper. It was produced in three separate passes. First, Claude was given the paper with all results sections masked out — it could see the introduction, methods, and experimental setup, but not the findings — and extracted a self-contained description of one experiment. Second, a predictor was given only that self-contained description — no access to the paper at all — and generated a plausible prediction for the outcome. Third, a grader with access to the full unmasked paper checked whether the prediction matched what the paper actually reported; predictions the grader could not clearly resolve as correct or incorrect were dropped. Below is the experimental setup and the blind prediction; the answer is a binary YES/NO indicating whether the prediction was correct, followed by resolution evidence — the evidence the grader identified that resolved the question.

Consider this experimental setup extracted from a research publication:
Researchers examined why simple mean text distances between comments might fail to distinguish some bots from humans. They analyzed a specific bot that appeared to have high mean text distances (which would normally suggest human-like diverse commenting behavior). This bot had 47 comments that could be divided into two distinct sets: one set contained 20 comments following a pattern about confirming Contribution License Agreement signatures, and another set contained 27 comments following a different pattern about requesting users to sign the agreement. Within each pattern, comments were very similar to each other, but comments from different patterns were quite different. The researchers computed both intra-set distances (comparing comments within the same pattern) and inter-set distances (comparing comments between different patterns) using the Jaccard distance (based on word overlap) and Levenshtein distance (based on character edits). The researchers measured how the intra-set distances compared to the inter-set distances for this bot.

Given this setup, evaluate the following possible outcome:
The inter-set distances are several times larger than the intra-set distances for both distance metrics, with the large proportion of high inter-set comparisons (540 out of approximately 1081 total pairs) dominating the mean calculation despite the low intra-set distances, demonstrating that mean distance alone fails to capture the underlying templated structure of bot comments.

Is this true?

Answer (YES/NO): NO